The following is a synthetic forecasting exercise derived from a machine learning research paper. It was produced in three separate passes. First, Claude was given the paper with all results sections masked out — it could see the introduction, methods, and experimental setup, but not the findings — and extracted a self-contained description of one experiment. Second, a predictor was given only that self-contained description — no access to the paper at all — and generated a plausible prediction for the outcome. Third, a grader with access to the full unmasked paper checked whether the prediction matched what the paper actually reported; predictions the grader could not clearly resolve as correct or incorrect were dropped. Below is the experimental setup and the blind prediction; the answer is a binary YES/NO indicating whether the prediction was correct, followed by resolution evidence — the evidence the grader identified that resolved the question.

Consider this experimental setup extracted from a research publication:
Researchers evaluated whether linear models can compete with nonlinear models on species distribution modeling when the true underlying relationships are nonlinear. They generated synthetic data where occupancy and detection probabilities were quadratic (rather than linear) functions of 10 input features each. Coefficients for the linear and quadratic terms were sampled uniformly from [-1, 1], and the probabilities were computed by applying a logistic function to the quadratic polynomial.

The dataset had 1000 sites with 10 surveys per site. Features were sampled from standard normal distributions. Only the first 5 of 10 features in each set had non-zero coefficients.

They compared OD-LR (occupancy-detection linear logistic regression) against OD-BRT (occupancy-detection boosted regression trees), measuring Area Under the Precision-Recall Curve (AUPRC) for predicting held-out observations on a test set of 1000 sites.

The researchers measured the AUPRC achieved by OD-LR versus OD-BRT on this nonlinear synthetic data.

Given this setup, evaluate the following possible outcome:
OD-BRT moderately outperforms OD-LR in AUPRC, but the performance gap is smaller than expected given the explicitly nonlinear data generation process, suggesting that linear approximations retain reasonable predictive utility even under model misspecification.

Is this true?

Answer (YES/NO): NO